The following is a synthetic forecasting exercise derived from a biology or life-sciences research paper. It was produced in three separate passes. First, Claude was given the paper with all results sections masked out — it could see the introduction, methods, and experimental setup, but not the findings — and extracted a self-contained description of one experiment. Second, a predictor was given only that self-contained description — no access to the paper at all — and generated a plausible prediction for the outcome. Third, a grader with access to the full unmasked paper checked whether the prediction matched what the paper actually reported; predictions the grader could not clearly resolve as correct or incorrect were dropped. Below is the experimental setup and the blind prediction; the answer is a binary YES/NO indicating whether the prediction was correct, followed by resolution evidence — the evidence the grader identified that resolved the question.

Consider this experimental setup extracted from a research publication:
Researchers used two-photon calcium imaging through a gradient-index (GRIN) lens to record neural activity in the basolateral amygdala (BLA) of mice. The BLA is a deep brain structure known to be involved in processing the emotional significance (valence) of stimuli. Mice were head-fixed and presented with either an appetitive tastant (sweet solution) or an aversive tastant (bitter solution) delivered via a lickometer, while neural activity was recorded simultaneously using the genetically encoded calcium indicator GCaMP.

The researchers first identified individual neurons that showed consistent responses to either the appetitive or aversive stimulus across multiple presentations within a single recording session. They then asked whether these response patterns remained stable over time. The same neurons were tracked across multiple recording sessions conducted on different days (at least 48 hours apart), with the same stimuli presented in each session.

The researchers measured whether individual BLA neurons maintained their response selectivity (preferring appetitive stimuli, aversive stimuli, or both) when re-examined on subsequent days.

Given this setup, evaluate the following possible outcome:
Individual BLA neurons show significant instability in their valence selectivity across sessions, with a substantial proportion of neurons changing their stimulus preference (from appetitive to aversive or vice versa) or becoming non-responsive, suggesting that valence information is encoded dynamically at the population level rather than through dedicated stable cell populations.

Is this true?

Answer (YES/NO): NO